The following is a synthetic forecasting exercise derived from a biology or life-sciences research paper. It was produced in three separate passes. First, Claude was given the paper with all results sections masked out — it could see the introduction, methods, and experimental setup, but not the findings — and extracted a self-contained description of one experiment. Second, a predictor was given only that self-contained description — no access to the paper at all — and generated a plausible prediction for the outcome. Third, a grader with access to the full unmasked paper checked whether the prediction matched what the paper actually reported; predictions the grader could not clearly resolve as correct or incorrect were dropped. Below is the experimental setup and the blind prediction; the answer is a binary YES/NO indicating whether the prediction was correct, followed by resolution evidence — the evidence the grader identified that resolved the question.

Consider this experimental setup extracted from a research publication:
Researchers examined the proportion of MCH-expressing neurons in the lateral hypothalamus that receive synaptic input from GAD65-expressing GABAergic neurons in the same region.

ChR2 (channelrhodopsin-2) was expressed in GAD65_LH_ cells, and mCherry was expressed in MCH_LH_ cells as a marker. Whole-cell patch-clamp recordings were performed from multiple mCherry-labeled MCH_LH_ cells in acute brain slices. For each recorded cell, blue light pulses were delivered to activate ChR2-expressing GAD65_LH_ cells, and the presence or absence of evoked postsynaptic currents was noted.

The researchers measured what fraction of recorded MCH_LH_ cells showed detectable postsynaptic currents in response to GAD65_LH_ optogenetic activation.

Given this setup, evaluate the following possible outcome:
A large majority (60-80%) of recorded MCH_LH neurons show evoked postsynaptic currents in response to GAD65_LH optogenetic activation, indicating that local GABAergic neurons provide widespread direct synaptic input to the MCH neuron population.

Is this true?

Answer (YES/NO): NO